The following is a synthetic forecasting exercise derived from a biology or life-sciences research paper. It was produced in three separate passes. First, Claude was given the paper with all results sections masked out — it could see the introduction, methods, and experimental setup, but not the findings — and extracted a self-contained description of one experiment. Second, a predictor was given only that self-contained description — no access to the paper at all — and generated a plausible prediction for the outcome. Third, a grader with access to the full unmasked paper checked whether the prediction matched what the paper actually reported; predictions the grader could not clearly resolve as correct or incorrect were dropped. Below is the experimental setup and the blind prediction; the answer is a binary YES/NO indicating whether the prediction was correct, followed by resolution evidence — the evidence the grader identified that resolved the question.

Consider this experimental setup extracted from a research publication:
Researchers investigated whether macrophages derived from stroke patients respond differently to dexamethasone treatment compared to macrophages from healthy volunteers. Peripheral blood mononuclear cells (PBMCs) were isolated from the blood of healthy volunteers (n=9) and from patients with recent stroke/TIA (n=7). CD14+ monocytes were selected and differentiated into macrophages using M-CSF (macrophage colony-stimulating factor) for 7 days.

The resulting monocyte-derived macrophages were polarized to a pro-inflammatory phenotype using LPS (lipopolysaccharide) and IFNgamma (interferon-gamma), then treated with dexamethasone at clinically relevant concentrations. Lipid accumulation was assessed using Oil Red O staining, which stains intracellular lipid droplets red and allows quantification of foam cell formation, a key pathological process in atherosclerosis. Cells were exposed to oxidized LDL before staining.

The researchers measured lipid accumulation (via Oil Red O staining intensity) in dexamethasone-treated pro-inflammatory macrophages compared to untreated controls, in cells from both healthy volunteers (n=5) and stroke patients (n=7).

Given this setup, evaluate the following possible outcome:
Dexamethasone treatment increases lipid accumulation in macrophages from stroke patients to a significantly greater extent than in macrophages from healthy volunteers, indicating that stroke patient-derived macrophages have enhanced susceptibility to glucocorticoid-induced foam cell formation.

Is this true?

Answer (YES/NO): NO